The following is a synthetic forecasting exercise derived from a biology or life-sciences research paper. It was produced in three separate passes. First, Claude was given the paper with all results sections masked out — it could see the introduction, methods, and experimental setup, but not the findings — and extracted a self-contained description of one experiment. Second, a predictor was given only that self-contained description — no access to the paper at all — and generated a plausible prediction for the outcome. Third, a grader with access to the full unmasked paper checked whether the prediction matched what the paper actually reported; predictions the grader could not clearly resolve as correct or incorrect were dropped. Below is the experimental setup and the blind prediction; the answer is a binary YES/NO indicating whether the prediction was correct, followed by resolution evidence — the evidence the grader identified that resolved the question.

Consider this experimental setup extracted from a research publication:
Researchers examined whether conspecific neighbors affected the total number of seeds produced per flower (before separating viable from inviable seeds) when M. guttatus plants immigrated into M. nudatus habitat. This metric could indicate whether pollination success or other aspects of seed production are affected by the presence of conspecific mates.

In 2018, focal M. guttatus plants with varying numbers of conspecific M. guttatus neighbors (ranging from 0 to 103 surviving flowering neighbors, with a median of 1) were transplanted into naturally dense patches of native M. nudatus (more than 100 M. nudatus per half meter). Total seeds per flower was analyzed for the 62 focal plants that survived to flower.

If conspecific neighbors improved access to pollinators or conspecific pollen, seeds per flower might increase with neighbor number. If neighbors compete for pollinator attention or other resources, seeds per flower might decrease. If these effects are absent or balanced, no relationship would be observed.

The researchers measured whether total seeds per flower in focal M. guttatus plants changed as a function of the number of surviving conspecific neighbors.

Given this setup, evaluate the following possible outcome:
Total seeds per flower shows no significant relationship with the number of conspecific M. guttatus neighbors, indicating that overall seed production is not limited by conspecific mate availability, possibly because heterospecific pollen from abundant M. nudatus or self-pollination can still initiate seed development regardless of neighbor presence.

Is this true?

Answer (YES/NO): YES